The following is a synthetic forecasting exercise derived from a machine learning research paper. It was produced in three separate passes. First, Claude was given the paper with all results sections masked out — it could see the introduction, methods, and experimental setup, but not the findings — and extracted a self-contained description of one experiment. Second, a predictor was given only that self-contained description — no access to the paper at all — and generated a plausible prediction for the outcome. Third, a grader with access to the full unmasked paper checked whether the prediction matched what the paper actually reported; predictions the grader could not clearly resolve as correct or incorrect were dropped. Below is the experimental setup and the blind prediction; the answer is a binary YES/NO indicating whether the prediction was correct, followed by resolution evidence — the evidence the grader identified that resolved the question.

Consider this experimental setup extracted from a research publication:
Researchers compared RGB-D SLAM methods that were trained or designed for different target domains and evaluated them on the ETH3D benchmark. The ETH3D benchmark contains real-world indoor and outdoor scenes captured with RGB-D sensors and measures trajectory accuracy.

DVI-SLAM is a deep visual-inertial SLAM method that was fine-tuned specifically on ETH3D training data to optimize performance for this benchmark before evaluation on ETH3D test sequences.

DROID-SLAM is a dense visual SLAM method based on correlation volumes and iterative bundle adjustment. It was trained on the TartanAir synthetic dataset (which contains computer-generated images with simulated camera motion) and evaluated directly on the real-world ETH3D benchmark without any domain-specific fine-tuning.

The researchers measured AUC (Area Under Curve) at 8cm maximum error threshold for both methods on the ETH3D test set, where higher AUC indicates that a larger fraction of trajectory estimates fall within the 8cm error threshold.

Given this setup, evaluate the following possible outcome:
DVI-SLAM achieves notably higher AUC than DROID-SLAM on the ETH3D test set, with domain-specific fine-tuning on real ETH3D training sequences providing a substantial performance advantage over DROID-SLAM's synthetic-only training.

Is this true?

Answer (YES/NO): NO